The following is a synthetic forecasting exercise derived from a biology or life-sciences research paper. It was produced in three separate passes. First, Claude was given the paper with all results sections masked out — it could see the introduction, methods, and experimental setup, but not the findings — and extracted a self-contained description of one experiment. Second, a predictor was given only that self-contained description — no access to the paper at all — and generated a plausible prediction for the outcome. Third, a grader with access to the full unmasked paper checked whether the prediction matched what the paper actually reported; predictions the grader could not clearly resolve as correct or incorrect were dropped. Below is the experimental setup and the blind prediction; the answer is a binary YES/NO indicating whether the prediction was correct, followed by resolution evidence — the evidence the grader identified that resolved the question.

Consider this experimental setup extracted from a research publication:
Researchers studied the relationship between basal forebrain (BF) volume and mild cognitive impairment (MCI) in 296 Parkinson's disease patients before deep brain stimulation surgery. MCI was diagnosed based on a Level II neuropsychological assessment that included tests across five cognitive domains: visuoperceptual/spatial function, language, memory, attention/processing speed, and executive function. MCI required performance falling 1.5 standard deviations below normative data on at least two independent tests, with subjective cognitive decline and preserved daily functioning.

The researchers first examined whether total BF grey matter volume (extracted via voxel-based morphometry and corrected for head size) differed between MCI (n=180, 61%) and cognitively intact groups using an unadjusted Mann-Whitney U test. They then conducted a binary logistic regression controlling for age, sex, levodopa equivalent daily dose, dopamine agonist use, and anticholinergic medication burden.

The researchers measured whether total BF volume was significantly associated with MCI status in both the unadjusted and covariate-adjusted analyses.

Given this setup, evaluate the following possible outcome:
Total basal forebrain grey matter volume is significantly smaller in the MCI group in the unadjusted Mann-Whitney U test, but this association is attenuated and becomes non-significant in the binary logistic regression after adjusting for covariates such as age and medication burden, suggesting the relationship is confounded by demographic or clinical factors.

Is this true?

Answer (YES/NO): NO